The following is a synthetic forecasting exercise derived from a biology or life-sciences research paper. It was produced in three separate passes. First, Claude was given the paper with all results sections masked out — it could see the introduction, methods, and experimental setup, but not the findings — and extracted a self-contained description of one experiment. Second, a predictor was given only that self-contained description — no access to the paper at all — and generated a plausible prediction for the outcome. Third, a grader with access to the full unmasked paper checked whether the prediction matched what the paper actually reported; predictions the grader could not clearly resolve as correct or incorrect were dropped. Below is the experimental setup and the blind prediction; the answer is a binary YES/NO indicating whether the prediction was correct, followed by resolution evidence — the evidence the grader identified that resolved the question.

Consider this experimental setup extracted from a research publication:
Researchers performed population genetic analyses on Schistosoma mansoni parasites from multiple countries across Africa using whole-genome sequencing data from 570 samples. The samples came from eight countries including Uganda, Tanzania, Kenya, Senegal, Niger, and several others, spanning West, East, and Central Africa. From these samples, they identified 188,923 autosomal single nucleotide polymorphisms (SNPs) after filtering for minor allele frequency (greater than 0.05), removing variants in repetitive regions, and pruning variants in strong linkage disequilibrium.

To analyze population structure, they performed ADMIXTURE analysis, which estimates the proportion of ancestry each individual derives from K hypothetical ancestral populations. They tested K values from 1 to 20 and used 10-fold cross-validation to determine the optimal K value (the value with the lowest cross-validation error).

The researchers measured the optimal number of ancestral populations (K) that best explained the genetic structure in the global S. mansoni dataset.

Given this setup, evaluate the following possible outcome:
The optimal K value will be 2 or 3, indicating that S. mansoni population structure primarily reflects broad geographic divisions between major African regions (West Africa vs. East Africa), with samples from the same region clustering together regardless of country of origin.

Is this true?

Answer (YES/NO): NO